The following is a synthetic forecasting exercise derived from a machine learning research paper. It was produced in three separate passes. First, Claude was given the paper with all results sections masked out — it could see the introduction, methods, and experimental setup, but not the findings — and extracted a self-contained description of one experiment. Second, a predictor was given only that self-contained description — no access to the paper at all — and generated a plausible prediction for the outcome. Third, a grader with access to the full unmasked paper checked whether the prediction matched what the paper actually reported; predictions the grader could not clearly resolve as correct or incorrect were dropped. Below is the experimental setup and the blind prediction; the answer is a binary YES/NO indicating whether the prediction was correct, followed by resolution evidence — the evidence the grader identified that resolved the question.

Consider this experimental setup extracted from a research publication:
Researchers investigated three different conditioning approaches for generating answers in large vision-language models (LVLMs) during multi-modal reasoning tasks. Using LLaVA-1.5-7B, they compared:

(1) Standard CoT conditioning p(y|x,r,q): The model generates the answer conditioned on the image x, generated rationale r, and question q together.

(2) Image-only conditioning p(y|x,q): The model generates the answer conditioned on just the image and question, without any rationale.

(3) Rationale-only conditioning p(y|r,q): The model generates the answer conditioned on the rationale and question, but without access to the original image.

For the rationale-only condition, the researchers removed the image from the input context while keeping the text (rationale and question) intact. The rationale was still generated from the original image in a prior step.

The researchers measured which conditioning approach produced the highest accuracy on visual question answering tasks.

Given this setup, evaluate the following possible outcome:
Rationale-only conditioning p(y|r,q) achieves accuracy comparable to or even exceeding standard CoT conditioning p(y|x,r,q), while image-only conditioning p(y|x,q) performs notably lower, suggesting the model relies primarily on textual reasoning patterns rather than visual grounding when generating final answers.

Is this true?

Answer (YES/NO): NO